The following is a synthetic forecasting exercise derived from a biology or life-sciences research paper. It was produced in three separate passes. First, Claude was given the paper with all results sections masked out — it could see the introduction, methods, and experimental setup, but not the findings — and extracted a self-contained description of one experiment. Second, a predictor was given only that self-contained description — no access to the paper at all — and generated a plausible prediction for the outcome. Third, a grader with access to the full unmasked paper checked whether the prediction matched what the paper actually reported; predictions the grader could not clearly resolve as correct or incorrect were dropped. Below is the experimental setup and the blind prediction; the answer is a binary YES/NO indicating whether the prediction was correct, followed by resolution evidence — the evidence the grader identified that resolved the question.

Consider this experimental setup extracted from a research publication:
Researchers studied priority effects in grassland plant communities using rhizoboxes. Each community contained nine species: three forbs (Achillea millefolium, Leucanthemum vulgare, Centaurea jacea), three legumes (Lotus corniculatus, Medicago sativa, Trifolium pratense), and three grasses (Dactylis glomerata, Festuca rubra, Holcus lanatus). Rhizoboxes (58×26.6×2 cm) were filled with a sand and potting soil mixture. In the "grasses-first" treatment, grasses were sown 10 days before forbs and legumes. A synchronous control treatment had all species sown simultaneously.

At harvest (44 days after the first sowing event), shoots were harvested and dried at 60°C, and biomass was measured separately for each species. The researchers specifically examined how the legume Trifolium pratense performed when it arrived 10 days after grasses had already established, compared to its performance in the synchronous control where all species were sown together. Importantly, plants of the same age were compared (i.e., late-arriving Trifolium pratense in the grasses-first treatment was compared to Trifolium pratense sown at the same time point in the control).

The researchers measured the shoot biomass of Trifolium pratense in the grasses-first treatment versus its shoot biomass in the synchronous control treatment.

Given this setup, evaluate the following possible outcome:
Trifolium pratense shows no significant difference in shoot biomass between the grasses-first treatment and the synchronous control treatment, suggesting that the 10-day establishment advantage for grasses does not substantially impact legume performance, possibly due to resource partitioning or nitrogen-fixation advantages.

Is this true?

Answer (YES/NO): NO